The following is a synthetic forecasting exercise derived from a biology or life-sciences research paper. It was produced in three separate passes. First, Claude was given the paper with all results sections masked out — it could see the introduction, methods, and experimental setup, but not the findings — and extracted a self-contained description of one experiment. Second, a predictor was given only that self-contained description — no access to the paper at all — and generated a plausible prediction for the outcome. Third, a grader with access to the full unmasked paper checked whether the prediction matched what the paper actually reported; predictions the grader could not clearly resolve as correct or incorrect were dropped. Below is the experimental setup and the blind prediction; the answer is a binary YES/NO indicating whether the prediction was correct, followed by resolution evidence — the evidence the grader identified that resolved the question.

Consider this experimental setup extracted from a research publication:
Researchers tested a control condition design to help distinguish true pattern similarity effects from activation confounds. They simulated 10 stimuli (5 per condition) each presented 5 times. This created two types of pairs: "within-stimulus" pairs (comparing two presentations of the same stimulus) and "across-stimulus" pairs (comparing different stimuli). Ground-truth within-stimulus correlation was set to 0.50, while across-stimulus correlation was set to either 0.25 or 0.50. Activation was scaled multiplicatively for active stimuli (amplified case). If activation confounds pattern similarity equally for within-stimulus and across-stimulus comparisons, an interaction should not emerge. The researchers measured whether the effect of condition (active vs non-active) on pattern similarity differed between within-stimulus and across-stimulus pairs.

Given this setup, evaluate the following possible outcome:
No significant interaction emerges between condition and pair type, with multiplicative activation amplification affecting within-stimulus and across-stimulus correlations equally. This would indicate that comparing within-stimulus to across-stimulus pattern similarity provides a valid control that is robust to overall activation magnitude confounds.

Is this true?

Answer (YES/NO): NO